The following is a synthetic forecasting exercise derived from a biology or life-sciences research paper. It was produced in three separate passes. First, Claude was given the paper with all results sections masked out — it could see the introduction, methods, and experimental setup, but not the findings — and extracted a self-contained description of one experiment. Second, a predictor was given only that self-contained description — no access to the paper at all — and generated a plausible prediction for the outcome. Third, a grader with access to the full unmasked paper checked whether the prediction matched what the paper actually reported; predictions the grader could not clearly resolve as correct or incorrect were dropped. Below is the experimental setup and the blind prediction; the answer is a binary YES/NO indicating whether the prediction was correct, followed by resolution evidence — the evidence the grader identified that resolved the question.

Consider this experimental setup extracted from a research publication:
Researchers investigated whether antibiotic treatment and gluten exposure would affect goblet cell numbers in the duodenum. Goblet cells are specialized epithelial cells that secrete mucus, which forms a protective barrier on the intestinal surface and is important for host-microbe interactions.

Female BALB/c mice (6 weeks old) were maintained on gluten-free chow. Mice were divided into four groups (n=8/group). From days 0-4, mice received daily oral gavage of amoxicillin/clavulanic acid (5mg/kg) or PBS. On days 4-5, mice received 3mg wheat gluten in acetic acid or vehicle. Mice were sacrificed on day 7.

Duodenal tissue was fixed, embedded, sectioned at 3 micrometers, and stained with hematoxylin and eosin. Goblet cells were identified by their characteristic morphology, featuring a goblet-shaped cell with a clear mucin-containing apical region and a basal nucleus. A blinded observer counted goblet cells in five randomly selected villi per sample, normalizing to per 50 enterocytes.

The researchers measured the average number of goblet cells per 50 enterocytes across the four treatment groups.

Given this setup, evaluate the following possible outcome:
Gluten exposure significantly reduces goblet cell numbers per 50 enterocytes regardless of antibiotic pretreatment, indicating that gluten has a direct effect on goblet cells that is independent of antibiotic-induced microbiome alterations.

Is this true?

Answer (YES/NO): NO